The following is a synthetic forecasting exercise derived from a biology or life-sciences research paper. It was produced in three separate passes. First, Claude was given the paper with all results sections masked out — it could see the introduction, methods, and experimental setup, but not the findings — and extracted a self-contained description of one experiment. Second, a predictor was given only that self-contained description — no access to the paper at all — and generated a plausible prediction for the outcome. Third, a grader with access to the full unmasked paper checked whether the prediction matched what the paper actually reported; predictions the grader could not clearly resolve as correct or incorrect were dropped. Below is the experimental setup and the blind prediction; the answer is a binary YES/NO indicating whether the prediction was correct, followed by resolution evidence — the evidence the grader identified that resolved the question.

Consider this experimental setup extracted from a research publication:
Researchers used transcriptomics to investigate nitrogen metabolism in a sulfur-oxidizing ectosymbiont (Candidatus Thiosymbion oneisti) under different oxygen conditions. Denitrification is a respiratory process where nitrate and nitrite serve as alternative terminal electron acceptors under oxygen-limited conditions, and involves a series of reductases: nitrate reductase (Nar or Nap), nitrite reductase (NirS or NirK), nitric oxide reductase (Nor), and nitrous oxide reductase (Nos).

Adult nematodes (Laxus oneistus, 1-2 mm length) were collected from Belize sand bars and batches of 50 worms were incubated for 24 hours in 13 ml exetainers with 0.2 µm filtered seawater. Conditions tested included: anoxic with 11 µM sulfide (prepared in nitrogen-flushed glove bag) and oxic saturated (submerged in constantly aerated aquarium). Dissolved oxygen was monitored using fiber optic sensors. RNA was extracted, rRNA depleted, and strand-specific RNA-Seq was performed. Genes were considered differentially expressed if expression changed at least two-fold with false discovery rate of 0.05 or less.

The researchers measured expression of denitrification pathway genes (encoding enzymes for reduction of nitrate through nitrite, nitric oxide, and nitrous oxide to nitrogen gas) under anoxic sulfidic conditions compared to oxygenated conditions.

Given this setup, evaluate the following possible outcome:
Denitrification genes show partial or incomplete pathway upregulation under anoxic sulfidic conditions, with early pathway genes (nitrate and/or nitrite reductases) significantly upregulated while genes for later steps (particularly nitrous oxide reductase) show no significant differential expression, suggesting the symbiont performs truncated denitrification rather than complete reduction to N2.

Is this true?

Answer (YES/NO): NO